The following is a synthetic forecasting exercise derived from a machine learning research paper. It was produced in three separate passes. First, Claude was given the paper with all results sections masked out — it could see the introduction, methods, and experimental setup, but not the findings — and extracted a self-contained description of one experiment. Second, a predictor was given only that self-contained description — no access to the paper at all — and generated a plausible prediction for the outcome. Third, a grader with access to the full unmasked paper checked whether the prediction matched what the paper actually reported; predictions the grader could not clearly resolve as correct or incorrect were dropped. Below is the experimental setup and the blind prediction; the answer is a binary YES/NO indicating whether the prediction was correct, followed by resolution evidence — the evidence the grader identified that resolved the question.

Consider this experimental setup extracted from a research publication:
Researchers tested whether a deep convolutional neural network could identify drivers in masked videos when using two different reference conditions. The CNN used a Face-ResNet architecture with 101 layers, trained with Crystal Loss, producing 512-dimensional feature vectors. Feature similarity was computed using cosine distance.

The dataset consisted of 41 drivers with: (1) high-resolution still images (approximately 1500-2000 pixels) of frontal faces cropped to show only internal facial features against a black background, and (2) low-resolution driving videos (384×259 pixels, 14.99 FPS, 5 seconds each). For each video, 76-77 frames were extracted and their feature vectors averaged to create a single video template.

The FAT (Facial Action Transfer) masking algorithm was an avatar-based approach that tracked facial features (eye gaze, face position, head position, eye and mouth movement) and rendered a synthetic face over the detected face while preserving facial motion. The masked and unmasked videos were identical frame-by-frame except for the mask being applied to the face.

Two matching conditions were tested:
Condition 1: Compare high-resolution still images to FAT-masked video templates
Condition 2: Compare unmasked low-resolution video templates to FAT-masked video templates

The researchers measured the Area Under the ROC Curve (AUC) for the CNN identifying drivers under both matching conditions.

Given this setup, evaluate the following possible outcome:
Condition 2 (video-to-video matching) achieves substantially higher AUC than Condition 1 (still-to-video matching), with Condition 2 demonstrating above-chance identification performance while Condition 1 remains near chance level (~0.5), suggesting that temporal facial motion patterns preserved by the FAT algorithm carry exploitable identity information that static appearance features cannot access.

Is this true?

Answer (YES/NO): NO